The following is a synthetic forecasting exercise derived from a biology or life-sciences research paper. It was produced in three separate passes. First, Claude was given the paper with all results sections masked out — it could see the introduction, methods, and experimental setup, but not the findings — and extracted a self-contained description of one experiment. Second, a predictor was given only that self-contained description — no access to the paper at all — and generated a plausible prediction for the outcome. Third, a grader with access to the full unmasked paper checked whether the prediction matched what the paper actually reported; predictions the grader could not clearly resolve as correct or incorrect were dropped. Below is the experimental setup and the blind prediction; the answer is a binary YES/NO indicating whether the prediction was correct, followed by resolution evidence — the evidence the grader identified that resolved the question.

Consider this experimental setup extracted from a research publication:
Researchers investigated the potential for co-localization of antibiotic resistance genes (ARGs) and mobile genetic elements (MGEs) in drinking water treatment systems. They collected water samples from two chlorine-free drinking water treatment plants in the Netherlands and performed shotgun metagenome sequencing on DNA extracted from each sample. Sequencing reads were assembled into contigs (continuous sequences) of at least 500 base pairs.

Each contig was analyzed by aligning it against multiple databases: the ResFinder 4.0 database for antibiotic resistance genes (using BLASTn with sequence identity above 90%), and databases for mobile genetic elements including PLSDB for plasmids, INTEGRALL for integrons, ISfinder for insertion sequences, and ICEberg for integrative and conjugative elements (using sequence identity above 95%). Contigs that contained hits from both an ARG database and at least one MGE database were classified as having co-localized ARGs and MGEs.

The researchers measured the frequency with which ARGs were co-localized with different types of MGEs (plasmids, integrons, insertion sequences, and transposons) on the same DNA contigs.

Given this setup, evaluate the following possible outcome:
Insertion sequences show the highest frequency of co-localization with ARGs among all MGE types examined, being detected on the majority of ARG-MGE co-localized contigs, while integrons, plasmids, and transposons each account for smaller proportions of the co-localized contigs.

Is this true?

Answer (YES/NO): NO